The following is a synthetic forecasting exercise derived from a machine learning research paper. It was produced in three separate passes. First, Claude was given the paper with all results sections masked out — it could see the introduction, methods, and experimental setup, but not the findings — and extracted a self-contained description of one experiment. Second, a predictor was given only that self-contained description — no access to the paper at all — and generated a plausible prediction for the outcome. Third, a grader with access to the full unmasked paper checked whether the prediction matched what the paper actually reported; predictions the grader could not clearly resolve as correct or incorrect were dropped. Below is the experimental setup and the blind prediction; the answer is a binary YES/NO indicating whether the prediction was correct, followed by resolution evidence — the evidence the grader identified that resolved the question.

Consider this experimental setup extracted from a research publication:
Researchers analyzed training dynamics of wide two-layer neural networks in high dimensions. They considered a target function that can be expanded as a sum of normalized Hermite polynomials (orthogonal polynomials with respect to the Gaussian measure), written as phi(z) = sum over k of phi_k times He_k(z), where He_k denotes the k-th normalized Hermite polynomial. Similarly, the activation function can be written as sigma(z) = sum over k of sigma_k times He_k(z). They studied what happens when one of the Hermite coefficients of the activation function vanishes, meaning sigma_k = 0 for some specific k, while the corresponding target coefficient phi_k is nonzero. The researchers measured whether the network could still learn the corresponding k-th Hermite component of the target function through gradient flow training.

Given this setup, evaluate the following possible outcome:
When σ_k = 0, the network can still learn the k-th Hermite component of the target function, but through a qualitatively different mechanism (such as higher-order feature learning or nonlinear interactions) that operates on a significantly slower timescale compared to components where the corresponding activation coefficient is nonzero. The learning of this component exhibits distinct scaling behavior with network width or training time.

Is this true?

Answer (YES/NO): NO